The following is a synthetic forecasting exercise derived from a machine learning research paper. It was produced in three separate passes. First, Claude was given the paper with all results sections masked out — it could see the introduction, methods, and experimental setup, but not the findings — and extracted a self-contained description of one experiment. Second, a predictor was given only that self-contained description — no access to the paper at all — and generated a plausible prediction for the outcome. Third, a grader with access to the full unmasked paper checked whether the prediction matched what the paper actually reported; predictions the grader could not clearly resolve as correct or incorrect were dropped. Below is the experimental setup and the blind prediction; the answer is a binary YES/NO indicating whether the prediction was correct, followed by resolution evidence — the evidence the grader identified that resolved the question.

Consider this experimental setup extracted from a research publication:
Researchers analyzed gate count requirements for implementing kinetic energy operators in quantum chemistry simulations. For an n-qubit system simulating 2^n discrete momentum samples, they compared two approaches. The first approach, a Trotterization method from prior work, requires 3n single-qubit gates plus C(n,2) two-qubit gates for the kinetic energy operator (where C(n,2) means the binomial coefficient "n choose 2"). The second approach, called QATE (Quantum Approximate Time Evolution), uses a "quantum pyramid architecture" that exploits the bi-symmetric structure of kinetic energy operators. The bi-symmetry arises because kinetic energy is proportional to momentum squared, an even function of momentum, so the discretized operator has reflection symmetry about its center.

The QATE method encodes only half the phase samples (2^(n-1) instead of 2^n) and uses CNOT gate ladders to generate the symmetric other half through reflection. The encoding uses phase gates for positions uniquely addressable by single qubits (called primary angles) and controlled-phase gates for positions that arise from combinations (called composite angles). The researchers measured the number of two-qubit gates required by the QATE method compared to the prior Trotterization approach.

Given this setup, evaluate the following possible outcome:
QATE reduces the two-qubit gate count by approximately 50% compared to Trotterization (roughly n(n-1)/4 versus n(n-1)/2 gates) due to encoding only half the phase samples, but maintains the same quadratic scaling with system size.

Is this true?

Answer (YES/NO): NO